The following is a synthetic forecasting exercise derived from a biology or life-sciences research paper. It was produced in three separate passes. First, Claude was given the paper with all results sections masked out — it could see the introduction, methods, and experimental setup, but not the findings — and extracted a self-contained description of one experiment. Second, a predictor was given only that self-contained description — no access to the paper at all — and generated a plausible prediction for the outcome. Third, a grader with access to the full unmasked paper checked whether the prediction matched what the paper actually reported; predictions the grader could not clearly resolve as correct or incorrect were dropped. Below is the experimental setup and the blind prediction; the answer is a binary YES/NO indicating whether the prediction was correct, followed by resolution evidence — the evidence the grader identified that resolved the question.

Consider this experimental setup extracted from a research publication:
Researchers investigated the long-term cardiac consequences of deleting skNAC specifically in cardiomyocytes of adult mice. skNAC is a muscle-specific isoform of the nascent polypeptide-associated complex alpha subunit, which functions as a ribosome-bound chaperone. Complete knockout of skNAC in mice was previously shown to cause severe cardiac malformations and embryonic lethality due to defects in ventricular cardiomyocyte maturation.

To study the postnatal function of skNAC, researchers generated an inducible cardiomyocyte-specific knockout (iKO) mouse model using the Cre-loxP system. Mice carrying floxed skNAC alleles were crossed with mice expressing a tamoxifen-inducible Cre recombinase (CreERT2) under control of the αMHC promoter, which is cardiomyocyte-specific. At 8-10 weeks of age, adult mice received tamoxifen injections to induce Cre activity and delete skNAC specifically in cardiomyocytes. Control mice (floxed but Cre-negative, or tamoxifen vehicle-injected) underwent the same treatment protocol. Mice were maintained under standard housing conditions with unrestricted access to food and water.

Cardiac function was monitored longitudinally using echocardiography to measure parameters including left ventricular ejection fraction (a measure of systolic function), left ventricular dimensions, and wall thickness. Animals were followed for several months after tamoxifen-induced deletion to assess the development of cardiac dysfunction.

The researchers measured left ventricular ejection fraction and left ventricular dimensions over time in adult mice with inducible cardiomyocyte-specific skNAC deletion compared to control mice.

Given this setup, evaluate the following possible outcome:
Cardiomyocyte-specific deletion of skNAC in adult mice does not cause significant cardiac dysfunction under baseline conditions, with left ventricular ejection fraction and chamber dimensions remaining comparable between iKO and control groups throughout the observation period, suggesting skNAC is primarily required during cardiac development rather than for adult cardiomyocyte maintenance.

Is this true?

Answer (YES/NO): NO